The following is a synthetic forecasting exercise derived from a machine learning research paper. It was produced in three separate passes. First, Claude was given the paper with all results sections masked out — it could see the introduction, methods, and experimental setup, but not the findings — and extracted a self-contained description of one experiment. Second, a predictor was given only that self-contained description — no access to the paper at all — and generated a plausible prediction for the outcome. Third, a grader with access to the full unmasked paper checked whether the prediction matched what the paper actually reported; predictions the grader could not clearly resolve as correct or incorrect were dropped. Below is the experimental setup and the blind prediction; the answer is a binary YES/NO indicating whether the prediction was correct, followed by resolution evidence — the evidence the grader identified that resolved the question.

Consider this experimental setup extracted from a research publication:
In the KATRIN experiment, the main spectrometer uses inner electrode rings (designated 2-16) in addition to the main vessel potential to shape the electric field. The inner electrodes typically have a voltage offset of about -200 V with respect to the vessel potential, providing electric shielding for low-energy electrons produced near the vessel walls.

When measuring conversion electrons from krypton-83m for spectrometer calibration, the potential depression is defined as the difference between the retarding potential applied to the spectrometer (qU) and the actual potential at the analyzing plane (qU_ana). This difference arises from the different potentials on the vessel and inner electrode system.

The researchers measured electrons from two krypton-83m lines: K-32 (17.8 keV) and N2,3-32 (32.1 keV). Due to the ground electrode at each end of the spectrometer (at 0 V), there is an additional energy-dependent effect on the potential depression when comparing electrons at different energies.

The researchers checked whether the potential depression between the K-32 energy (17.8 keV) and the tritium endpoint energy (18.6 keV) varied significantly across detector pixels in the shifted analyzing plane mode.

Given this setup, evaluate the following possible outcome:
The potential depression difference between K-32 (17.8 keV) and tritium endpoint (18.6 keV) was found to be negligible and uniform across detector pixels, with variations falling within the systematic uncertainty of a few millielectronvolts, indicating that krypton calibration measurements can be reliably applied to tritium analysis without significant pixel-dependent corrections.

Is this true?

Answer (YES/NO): NO